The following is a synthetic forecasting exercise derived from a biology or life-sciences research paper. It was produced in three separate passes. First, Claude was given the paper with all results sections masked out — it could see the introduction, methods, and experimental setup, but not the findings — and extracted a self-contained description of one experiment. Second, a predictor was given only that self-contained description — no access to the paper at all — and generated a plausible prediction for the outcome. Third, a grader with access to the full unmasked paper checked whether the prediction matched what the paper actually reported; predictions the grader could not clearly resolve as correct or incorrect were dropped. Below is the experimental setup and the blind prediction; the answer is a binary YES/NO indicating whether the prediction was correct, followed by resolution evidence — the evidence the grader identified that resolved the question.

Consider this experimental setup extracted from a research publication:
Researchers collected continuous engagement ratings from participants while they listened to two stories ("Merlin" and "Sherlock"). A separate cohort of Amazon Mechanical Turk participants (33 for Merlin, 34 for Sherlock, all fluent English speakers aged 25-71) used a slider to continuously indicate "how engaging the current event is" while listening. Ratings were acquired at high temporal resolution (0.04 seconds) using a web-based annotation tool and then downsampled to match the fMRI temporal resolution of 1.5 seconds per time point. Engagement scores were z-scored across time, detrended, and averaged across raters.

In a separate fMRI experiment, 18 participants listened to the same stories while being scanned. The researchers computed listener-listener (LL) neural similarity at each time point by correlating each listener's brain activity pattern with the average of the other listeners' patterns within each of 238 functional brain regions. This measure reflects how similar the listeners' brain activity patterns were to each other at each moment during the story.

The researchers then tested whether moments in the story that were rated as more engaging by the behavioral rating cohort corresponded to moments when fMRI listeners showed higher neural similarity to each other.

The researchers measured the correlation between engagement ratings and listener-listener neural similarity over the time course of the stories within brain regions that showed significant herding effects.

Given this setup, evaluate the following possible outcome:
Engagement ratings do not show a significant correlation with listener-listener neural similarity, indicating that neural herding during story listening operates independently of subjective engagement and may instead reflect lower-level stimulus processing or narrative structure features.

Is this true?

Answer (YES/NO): NO